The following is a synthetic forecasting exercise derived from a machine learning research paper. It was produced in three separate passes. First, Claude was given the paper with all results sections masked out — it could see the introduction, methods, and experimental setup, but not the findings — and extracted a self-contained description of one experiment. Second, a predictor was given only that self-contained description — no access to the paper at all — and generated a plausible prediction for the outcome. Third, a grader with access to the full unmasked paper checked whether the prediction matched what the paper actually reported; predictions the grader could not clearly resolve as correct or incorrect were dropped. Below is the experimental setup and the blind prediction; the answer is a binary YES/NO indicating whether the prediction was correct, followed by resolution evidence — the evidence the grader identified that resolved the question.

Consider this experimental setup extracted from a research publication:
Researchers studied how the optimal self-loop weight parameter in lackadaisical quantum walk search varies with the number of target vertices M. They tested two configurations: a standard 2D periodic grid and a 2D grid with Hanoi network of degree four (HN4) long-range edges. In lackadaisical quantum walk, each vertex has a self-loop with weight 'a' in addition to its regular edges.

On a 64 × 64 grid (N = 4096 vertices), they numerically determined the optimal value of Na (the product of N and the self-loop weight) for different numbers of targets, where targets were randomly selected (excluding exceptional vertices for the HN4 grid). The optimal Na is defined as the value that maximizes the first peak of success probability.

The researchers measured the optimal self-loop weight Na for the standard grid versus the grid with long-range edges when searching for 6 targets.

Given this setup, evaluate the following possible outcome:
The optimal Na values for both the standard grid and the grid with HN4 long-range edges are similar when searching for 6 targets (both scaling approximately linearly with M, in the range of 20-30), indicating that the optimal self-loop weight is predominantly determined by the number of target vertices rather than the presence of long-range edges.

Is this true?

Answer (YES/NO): NO